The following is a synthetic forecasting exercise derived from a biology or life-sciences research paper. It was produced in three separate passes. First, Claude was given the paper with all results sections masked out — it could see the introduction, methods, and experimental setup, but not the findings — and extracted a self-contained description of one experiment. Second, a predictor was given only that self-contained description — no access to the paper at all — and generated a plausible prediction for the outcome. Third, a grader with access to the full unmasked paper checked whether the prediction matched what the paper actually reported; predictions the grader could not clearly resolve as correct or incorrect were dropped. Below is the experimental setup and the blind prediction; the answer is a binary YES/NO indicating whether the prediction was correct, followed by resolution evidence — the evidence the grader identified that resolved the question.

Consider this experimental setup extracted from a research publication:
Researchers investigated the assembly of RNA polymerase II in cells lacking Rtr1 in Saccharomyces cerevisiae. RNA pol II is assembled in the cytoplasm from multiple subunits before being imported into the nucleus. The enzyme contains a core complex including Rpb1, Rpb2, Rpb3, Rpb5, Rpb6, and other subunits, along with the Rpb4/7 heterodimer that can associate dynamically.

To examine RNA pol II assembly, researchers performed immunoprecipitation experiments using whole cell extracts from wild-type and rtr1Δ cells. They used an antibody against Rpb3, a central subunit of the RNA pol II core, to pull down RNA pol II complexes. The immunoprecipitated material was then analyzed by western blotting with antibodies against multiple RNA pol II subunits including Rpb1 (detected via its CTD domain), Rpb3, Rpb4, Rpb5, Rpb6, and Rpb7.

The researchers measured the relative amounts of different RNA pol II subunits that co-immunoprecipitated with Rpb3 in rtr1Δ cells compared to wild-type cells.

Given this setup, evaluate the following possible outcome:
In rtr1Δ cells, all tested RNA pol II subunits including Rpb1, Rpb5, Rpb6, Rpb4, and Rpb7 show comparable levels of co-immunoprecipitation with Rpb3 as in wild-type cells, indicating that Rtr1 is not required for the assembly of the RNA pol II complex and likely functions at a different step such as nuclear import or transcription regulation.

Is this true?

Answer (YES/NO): NO